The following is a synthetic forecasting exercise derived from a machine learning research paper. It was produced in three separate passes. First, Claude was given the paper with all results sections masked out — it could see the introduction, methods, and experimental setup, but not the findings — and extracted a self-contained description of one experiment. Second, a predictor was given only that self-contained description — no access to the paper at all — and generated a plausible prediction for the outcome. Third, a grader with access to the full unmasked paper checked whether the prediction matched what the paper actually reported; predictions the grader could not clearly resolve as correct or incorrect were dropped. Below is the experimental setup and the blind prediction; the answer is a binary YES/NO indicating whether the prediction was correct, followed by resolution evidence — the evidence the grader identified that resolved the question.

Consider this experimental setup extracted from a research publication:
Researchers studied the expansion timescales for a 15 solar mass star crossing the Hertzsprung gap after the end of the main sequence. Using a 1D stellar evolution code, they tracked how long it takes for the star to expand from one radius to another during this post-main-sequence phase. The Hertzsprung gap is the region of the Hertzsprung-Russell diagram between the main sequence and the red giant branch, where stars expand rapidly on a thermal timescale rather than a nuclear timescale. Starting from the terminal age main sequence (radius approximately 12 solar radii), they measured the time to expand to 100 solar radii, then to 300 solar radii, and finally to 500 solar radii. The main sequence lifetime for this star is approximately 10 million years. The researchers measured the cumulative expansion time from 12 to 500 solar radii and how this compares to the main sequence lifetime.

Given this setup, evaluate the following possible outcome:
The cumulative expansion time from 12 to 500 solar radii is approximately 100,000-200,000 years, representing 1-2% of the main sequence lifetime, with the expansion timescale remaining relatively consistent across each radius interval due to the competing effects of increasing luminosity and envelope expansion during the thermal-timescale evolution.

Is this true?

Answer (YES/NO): NO